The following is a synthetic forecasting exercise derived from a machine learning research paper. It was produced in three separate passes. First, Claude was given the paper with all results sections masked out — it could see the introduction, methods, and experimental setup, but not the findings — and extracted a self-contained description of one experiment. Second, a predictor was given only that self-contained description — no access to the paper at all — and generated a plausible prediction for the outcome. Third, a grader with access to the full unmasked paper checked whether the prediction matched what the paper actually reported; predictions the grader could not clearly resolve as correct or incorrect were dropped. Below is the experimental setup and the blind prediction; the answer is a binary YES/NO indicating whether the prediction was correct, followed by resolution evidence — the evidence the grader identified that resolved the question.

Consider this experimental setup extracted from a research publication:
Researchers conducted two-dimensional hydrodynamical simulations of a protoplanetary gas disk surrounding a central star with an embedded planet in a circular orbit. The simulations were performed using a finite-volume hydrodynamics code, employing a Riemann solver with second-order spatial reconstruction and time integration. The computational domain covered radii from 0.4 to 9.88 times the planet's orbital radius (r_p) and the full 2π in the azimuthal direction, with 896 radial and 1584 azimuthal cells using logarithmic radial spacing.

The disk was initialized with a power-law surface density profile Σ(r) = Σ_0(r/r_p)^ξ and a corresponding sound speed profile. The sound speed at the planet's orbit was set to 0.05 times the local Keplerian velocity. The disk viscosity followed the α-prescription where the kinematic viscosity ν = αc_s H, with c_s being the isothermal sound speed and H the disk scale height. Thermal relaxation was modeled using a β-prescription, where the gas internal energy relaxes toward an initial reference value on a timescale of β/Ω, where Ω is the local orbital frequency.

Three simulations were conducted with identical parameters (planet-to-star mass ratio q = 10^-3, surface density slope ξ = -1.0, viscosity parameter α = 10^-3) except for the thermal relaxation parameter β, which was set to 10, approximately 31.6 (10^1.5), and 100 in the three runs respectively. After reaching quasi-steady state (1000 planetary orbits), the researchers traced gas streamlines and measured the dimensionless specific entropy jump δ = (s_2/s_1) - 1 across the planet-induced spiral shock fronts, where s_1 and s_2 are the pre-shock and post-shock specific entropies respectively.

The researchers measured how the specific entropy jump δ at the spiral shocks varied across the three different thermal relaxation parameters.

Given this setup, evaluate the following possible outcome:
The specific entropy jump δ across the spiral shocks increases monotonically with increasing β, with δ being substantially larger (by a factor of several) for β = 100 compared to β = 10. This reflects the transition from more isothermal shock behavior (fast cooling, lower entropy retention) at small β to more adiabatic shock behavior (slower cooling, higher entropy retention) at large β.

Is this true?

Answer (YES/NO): NO